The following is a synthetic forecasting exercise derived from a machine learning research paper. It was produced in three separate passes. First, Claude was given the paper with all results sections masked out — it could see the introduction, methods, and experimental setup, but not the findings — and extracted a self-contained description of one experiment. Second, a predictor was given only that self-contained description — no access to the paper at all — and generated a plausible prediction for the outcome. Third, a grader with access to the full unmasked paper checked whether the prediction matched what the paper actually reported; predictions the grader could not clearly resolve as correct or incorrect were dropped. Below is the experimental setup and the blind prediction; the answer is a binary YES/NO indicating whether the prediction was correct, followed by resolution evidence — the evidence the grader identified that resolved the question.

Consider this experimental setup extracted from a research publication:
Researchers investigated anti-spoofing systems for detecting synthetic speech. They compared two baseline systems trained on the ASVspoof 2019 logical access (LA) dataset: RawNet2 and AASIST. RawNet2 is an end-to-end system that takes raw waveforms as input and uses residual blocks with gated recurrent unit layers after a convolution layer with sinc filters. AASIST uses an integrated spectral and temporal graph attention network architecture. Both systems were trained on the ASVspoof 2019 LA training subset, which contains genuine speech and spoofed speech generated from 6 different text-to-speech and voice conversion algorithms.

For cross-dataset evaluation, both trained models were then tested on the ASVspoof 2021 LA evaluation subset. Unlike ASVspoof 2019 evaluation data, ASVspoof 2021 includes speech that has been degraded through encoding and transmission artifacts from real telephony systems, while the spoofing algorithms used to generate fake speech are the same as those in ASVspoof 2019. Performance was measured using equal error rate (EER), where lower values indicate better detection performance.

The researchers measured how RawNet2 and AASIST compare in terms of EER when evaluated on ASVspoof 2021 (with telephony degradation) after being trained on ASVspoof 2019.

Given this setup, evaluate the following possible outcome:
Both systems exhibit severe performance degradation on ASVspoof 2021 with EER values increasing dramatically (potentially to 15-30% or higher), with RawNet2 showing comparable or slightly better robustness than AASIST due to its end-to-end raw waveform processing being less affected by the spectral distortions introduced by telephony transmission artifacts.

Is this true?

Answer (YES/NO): NO